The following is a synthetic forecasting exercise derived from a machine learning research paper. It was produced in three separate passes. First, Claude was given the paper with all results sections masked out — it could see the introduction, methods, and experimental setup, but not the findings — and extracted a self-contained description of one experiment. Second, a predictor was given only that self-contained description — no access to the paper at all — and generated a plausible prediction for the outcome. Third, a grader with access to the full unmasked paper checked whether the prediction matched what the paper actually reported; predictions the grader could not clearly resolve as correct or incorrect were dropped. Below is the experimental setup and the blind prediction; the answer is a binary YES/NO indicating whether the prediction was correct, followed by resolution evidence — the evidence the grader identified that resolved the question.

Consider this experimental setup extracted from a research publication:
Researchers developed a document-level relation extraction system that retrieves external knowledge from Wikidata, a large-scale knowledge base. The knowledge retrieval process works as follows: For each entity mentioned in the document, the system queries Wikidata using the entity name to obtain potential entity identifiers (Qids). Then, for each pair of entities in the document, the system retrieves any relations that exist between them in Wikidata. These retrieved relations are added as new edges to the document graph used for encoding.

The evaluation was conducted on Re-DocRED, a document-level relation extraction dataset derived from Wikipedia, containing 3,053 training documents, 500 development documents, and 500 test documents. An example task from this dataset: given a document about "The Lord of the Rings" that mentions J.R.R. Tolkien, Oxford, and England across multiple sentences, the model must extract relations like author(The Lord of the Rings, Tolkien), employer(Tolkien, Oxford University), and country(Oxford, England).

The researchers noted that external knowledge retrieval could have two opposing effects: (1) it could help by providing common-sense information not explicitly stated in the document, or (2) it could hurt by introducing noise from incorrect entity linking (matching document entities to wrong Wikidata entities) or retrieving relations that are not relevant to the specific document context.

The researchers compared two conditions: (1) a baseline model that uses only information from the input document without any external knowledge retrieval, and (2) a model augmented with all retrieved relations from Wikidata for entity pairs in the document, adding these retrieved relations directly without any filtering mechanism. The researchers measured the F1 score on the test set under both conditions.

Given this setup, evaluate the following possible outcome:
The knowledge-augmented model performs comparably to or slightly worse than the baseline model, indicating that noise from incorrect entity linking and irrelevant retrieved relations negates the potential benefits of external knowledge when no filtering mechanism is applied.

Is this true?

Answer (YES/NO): NO